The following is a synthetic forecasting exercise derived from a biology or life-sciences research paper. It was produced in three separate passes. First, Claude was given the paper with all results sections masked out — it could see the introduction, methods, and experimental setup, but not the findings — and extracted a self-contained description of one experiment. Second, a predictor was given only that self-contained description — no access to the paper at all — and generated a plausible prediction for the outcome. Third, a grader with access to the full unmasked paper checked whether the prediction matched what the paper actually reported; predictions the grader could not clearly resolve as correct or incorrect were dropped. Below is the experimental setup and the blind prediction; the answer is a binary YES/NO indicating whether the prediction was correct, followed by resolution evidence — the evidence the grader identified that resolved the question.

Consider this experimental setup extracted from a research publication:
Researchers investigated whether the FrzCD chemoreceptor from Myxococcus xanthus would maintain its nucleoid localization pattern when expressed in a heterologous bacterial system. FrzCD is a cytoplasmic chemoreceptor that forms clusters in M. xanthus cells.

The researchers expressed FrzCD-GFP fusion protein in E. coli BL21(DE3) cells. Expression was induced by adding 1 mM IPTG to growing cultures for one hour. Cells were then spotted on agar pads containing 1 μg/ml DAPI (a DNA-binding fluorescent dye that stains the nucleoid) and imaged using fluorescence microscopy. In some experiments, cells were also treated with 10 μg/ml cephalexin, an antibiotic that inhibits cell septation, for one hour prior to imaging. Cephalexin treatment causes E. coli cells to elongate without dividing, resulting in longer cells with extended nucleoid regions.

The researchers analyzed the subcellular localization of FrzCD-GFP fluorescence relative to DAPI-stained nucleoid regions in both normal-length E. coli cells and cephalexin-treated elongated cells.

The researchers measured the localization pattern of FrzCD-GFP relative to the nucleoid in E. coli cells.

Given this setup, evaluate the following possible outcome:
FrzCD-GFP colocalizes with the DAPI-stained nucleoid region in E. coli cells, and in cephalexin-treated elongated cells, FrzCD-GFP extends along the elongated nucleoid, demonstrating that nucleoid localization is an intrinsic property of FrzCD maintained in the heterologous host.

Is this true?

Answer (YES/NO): YES